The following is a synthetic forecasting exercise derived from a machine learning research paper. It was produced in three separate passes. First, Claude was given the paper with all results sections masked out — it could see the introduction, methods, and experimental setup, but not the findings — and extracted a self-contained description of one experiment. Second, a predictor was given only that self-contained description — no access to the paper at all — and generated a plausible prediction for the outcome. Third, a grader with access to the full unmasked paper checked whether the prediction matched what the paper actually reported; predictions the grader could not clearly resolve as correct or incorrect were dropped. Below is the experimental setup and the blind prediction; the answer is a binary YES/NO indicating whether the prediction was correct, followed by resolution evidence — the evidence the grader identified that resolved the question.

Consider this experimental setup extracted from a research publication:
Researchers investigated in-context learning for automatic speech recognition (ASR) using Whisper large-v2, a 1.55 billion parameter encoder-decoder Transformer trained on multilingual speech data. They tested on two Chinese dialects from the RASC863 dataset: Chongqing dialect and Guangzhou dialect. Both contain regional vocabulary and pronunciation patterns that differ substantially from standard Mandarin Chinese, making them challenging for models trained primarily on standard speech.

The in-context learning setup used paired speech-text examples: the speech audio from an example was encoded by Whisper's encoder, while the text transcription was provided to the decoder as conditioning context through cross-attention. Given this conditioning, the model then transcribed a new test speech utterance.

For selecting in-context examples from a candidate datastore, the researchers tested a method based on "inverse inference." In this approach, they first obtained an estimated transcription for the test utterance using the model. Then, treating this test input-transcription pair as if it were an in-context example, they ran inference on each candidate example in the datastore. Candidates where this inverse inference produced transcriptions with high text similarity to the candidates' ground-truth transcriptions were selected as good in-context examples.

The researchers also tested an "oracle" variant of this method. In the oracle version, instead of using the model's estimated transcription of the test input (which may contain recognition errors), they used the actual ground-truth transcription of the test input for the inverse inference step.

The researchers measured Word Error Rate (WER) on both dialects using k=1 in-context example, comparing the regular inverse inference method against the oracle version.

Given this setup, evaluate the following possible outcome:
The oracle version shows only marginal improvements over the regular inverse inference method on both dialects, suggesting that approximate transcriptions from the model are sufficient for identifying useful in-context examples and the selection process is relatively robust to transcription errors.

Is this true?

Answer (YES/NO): YES